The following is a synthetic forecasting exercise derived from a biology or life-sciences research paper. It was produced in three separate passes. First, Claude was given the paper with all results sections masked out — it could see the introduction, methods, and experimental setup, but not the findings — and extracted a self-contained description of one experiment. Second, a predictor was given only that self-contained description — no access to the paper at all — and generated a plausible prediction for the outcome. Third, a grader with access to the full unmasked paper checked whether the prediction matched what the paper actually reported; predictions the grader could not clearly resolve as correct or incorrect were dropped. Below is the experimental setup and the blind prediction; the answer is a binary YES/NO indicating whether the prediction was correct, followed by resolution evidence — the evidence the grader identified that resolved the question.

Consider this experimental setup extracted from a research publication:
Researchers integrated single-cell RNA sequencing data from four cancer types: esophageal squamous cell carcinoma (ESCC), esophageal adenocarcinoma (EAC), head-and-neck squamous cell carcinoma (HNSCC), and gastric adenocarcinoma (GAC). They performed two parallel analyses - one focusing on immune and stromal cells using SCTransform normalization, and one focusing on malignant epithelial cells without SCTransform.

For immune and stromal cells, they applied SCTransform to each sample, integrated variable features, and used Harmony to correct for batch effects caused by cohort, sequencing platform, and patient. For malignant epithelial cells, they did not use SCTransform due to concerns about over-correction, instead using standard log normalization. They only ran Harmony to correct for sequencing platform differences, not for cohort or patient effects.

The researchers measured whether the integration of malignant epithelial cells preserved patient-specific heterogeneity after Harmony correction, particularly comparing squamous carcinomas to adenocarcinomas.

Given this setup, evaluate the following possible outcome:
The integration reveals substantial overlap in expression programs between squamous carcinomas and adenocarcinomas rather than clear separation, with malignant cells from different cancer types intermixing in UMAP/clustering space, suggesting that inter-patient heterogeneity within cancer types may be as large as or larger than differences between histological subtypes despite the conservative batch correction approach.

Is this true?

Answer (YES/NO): NO